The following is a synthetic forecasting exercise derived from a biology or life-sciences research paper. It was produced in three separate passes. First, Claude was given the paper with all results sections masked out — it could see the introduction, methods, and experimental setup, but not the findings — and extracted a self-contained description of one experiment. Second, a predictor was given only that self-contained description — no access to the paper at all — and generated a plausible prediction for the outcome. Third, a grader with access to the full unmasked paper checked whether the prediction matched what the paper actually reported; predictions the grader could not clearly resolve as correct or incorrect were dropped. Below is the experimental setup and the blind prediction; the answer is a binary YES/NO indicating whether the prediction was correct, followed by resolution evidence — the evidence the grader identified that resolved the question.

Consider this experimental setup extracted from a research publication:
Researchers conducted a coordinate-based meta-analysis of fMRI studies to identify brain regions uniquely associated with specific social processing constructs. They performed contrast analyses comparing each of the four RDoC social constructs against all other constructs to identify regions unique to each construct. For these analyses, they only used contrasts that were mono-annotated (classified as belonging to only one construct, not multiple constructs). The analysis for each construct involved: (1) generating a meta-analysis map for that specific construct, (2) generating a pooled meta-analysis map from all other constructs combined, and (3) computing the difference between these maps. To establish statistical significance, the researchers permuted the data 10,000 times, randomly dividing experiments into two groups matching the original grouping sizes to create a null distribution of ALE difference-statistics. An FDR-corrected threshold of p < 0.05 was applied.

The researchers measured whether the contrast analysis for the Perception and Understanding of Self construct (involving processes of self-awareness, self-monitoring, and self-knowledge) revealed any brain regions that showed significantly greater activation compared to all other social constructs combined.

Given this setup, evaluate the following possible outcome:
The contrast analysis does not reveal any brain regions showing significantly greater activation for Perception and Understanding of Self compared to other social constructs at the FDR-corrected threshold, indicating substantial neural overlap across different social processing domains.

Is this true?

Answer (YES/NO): NO